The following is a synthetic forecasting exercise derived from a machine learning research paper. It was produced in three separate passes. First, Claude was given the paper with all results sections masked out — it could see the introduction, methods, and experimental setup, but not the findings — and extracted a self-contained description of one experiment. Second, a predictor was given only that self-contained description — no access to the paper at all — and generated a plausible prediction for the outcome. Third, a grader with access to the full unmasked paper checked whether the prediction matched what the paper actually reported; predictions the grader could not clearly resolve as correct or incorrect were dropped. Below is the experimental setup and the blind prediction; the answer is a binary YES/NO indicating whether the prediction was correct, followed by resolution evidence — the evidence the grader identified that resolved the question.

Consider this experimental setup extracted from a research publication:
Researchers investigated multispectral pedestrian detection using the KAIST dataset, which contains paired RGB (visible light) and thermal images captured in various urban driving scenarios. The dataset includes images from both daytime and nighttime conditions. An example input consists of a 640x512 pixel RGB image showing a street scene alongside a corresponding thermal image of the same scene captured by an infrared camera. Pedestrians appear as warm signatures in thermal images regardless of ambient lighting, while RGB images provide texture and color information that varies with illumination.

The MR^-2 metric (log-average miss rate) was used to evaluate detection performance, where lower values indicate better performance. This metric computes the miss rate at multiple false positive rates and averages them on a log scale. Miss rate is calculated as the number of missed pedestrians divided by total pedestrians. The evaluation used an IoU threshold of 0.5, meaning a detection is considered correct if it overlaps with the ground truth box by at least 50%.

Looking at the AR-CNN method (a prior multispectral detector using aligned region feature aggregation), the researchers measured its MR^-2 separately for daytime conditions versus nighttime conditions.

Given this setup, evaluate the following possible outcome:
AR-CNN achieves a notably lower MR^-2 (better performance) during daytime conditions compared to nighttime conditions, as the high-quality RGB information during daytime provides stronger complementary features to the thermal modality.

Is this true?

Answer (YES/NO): NO